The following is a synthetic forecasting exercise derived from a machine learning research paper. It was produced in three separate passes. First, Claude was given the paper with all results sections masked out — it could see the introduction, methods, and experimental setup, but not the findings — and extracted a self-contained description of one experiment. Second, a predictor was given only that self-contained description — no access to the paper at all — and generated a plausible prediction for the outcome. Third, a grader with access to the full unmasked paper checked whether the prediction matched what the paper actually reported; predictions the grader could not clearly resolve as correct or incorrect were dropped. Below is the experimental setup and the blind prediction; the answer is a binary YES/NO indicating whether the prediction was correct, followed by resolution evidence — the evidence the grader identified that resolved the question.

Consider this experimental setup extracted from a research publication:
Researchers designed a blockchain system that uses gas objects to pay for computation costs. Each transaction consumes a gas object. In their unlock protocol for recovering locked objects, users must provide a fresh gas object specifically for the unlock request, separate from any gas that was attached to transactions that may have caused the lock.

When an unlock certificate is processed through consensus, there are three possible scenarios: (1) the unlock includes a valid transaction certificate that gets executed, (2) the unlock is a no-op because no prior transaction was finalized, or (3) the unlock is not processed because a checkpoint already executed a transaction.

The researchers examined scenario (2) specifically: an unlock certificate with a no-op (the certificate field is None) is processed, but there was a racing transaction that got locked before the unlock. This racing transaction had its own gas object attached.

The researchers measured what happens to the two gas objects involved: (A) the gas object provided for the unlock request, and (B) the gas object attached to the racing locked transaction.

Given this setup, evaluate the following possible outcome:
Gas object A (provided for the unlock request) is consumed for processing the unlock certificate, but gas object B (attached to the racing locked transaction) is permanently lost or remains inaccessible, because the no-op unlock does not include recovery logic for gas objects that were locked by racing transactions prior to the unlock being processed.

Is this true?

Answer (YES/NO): NO